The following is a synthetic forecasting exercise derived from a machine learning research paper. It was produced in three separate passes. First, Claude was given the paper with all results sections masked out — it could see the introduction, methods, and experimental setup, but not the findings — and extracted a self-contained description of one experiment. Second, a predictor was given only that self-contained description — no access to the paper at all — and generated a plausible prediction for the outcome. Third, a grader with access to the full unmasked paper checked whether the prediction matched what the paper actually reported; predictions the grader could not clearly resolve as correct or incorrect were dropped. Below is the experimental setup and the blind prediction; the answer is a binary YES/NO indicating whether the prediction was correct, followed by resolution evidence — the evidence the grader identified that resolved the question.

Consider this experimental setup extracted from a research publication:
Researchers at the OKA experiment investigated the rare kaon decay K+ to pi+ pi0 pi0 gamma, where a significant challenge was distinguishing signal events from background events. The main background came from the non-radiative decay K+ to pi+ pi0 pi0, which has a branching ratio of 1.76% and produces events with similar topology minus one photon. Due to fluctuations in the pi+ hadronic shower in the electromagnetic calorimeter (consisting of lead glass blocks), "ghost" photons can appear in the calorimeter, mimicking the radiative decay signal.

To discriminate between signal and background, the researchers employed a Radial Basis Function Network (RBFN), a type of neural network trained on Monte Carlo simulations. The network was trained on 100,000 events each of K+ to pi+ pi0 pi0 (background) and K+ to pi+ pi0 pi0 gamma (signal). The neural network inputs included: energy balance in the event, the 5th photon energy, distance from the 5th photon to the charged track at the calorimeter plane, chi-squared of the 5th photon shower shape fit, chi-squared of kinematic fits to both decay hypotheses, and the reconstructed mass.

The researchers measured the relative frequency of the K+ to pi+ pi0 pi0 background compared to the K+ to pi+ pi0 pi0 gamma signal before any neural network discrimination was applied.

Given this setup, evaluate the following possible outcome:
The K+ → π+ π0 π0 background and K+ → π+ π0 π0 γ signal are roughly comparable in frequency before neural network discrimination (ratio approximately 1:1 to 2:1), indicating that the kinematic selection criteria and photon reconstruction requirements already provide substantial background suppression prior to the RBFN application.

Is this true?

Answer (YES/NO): NO